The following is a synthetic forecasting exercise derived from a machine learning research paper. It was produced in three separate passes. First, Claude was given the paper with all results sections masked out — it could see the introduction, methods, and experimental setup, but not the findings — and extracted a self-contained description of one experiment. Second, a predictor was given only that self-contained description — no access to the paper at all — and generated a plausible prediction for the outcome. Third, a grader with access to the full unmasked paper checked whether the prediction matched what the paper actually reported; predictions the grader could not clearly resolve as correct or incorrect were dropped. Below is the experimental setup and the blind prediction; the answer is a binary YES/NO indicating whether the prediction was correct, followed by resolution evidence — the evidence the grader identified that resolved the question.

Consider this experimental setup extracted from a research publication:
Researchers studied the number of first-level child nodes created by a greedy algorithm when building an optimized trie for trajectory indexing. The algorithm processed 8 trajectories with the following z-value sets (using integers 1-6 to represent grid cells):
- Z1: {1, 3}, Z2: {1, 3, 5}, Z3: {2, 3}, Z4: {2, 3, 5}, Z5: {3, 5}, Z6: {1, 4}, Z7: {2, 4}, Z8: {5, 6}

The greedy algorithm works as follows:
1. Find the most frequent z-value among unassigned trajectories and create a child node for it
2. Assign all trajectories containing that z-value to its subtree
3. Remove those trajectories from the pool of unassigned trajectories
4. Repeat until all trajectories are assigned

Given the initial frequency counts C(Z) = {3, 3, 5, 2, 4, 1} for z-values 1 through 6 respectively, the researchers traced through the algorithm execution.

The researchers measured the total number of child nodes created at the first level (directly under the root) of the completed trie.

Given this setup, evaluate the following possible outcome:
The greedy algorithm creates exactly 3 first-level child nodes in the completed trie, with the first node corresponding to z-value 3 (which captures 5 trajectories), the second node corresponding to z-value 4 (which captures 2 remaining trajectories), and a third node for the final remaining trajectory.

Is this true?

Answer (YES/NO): YES